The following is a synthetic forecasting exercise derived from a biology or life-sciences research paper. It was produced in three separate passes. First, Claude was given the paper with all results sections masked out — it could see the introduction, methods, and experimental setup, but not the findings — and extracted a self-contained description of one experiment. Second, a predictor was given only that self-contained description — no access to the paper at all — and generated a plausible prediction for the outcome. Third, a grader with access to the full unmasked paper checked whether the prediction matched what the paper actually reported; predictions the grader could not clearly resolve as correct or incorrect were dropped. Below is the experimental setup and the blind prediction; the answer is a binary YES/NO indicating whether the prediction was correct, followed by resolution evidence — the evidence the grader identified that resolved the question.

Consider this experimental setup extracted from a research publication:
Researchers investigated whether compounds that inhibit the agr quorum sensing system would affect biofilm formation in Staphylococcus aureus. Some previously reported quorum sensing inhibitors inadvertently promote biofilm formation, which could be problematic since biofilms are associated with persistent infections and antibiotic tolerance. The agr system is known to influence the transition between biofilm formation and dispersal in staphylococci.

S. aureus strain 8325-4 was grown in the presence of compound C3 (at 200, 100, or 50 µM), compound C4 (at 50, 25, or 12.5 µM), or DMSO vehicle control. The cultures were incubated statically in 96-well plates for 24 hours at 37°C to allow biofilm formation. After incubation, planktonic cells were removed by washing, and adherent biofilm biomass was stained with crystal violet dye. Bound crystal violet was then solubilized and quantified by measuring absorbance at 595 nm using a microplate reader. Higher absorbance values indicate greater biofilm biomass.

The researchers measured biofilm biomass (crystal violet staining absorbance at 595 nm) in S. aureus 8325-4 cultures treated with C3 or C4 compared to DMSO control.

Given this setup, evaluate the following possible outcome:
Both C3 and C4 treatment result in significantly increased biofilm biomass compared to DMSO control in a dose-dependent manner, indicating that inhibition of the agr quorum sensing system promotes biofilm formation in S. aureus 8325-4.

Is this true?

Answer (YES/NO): NO